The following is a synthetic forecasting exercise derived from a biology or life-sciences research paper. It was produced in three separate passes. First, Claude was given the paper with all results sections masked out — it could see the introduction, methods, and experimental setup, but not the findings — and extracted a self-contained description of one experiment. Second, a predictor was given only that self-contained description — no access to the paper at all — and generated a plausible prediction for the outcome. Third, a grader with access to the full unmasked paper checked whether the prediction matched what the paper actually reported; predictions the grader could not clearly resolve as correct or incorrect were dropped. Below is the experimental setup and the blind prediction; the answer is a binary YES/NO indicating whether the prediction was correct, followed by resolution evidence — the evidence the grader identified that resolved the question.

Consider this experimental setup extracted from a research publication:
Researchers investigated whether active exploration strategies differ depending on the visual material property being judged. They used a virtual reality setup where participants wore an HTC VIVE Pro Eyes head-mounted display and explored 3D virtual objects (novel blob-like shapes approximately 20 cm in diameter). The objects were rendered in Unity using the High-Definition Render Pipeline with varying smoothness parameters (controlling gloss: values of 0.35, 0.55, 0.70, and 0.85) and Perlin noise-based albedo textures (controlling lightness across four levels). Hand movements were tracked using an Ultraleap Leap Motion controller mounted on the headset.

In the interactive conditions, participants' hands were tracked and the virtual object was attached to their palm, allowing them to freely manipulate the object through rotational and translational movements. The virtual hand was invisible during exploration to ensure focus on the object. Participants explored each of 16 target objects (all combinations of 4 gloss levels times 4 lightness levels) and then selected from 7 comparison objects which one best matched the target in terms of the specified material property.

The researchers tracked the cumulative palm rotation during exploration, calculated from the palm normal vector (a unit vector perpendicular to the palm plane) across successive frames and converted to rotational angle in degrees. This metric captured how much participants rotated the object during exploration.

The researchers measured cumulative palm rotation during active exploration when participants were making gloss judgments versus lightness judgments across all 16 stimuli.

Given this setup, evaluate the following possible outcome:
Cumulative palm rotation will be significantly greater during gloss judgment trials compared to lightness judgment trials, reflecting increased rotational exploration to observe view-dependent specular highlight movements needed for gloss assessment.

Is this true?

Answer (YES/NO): YES